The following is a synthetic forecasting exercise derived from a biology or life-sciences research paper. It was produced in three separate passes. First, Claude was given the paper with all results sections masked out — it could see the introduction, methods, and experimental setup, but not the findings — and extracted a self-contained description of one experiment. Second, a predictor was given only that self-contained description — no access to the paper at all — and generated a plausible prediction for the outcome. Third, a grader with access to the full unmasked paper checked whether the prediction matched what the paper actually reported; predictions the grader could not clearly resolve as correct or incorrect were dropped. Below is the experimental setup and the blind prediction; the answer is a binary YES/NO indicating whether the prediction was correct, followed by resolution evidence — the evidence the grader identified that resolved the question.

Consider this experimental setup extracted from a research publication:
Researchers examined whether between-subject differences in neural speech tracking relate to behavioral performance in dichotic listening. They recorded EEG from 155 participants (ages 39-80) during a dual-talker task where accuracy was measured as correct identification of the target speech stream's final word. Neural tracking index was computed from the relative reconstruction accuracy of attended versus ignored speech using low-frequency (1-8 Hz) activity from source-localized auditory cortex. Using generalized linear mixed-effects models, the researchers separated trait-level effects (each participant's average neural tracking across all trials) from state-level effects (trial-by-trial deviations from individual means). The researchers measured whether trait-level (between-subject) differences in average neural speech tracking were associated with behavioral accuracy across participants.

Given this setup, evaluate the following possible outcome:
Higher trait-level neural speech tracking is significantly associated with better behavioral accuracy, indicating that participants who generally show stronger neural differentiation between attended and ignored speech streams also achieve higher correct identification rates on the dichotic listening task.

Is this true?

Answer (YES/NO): NO